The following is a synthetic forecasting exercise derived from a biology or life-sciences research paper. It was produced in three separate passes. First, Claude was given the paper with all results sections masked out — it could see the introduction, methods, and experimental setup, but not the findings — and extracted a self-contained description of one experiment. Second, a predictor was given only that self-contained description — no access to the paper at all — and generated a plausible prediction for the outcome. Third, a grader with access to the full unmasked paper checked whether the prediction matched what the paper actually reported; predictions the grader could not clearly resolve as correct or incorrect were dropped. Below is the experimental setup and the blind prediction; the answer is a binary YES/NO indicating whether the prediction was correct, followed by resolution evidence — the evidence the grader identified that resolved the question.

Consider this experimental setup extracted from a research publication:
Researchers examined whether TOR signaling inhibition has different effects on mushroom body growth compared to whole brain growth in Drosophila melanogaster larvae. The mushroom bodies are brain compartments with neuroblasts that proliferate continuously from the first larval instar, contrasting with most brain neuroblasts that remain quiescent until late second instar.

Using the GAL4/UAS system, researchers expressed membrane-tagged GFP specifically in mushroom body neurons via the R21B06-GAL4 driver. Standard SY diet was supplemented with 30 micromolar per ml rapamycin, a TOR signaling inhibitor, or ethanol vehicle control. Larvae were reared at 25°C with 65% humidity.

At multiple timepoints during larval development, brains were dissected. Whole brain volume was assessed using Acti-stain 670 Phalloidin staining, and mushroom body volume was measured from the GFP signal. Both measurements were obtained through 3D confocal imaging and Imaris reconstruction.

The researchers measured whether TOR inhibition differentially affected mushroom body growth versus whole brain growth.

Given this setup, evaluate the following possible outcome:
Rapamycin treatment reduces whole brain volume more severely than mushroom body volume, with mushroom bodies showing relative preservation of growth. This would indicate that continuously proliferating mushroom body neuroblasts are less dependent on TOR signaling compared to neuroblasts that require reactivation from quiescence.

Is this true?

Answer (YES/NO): YES